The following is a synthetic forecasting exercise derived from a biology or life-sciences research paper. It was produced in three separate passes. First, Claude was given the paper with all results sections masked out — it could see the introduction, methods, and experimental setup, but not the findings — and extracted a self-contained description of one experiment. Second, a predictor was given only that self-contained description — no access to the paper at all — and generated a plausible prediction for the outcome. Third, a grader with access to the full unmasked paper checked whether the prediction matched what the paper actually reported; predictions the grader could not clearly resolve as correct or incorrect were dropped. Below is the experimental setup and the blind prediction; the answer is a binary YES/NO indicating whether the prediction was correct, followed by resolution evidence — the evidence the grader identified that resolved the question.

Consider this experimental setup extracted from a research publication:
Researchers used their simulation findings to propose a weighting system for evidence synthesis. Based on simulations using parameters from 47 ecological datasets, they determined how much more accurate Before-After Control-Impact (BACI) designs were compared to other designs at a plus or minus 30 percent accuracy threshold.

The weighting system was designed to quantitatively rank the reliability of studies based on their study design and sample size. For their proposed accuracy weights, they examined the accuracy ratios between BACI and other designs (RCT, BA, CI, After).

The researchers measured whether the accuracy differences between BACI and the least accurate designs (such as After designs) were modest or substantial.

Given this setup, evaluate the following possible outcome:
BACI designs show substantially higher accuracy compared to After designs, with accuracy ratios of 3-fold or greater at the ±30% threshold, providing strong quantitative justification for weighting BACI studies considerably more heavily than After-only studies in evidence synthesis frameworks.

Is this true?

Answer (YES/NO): YES